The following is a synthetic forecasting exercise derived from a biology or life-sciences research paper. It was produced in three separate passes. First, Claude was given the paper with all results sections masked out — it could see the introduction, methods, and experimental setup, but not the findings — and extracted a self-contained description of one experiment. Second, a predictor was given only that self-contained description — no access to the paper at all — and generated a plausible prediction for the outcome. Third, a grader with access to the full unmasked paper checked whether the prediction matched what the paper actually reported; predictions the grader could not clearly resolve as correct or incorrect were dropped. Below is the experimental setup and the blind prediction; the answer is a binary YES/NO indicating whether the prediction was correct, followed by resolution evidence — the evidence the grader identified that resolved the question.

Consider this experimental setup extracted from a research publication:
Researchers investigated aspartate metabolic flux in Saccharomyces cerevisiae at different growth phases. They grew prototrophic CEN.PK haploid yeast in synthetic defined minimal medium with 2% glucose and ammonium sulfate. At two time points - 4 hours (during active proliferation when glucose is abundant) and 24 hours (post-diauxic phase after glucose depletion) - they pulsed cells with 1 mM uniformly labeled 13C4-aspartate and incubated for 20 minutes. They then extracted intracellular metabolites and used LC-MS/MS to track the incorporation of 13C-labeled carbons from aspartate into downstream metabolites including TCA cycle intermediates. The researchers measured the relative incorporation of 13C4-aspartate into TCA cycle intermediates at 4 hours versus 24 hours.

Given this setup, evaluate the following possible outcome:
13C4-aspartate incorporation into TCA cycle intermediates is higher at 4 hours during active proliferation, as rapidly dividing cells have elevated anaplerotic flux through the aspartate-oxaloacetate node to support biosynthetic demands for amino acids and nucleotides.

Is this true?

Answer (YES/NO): YES